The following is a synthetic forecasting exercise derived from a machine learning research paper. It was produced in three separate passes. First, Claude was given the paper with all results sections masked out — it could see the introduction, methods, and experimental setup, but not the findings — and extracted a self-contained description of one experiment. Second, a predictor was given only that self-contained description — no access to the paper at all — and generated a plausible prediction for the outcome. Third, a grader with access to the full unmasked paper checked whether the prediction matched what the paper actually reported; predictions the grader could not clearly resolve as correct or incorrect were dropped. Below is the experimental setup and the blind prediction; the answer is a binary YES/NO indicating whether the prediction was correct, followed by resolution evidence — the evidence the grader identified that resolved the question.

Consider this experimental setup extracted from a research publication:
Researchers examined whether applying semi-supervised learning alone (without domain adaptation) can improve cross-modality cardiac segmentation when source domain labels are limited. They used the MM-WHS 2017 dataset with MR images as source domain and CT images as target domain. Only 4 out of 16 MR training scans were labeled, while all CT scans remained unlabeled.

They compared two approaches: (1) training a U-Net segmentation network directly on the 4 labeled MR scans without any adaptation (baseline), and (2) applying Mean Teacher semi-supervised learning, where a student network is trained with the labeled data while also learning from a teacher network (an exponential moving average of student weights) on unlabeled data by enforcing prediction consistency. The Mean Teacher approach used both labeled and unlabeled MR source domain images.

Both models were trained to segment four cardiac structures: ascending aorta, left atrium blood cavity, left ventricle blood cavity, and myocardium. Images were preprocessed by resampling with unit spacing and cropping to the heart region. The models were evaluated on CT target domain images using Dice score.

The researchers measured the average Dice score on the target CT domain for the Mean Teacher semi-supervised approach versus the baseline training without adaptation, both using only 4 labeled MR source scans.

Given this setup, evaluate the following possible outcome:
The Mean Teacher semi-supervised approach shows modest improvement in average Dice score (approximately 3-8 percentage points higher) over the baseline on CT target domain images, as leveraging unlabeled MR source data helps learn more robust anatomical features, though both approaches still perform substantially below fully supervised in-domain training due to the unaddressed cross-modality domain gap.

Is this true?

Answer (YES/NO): NO